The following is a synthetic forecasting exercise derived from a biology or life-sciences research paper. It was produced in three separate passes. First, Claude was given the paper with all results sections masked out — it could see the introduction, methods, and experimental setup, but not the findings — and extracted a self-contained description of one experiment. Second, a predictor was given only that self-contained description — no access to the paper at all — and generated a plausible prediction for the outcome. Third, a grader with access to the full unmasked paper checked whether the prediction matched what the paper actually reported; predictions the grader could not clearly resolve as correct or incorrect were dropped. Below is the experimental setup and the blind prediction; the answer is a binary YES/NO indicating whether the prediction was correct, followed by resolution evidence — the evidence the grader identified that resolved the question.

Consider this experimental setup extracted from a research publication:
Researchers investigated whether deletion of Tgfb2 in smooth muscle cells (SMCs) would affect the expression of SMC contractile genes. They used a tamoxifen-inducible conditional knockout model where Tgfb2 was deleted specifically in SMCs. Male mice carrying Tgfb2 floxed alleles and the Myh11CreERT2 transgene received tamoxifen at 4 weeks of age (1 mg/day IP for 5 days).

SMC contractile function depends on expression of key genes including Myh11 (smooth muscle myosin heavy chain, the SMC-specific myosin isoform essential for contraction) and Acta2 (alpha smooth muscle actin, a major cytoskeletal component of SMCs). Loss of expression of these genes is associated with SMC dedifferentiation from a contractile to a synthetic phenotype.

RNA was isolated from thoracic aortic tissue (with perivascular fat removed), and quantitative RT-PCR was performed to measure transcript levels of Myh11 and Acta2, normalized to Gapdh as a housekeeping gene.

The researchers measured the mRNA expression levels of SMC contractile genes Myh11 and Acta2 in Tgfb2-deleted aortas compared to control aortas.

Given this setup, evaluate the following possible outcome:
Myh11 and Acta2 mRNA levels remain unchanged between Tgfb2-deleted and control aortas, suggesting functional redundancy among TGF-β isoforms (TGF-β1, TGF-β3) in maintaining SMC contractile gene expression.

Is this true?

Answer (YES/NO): NO